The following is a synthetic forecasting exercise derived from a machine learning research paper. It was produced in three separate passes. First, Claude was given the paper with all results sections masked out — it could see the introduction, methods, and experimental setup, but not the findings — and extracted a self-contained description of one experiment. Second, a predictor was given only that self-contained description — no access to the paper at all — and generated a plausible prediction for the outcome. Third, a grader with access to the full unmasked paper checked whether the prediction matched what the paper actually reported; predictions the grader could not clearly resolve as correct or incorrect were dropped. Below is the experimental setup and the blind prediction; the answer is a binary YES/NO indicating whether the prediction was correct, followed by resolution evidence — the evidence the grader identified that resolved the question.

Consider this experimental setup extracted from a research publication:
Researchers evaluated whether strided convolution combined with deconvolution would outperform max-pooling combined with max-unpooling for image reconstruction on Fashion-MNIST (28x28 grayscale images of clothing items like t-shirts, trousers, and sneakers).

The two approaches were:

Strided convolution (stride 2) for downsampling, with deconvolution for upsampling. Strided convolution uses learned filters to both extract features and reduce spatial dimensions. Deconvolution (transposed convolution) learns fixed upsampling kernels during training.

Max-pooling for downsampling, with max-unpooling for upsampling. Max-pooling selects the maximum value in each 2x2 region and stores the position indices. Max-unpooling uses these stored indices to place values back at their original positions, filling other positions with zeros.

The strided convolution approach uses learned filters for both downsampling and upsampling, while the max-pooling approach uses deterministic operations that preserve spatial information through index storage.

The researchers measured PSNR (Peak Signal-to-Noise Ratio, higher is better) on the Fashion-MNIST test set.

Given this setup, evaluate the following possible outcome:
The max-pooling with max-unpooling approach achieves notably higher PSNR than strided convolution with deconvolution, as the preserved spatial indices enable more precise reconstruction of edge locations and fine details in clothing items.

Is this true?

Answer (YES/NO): YES